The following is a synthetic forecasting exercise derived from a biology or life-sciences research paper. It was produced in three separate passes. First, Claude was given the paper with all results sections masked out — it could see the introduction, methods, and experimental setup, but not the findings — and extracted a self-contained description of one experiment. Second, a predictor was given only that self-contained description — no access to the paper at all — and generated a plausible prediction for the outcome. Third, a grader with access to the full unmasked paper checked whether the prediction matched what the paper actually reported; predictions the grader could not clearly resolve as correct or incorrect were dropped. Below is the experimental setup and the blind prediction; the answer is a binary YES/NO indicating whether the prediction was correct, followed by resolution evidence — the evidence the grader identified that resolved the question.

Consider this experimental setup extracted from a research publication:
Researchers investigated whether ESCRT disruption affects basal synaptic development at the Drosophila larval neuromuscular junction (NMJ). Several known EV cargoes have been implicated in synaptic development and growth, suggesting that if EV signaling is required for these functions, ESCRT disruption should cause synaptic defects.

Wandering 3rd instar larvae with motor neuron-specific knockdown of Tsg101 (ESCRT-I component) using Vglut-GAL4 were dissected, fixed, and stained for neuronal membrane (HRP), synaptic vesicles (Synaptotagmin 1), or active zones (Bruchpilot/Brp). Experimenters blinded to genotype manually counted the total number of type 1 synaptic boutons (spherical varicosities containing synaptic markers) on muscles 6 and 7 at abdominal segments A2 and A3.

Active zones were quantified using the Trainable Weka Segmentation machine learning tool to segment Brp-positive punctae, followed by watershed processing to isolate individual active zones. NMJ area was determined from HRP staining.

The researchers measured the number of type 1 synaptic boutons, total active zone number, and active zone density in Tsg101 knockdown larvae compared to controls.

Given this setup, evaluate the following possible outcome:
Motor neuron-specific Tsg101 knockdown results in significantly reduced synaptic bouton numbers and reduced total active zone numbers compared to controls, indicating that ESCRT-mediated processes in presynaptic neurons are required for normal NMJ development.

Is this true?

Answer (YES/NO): NO